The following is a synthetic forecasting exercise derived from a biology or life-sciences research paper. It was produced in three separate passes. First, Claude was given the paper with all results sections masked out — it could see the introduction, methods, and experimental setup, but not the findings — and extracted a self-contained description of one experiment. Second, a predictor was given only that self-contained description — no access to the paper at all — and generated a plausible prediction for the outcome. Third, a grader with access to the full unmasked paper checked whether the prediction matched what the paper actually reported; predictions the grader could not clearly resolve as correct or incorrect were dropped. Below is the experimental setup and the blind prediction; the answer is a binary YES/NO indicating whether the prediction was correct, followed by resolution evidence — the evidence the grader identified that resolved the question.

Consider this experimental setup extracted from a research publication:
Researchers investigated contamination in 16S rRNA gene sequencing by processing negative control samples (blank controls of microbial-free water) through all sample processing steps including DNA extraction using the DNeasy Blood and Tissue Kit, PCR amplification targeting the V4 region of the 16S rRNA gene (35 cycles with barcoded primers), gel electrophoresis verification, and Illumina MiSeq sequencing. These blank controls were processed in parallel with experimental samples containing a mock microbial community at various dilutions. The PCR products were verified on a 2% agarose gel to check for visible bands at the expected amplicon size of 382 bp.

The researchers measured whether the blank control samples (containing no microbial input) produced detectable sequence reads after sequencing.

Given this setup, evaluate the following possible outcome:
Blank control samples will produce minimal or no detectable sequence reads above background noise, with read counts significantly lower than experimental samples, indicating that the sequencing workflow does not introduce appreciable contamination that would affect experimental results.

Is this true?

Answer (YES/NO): NO